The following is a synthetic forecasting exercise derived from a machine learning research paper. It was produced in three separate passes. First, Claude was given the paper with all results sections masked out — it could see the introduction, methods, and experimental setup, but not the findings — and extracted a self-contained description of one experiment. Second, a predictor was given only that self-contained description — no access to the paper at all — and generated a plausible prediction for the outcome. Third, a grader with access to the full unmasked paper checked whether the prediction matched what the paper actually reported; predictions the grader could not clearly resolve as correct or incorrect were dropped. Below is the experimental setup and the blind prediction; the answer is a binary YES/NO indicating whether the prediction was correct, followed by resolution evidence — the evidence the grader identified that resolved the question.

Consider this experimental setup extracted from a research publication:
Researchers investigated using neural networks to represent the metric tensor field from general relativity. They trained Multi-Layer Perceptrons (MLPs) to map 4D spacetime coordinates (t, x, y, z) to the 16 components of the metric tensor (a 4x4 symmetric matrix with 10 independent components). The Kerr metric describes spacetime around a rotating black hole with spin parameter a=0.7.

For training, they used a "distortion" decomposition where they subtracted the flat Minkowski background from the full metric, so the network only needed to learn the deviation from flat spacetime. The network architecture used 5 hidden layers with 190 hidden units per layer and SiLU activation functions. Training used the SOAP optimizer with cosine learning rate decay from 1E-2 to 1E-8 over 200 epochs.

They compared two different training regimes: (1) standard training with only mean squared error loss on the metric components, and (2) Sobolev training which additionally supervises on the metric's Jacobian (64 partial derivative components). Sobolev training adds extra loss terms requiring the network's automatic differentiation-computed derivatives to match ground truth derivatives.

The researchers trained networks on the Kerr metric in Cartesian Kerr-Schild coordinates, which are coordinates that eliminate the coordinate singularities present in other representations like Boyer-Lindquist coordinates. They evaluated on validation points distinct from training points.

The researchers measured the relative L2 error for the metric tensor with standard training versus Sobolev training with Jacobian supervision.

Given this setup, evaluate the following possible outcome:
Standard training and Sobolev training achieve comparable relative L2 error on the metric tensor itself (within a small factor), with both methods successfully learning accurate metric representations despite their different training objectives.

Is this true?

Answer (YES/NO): NO